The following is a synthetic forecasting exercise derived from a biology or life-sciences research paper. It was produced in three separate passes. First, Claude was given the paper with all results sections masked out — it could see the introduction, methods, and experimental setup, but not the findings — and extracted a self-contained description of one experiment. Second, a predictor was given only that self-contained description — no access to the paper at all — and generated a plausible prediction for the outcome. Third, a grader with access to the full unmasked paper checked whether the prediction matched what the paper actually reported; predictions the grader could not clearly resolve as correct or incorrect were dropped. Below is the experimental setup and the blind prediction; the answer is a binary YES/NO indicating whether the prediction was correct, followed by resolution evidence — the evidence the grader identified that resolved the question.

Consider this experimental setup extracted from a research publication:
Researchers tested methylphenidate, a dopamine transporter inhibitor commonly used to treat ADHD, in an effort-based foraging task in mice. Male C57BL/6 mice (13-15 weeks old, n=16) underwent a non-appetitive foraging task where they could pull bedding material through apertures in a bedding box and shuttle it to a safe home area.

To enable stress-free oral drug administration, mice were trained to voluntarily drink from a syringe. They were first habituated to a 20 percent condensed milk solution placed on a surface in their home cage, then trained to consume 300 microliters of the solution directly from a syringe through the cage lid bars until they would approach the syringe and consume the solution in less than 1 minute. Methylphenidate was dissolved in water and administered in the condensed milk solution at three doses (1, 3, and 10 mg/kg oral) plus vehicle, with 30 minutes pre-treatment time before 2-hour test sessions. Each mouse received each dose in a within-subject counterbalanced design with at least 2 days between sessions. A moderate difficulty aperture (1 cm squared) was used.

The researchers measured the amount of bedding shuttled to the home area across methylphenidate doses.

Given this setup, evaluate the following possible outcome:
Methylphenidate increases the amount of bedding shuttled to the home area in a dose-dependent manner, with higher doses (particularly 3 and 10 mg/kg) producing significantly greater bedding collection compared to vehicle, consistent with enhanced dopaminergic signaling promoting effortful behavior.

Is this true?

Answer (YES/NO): NO